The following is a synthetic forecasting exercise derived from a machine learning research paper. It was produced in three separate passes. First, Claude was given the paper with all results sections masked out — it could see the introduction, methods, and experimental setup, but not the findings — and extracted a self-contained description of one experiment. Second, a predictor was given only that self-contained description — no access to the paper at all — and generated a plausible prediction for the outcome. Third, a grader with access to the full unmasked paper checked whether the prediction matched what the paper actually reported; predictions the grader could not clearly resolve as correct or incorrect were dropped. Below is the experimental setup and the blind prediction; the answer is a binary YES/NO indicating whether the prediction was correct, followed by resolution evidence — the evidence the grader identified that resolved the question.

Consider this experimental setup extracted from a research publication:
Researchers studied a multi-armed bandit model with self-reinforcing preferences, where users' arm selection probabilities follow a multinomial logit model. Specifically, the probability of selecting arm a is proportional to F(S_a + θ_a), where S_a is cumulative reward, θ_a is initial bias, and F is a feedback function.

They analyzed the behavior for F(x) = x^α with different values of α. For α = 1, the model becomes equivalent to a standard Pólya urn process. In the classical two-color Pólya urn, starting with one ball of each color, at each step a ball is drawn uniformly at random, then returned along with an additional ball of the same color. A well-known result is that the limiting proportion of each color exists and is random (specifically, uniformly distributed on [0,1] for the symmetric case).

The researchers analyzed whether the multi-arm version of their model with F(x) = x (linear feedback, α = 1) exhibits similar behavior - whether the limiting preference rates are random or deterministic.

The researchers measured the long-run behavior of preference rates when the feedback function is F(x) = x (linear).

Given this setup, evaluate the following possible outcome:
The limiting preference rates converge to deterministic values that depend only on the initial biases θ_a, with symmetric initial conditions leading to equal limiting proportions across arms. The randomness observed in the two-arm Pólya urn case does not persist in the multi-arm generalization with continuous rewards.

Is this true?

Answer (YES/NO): NO